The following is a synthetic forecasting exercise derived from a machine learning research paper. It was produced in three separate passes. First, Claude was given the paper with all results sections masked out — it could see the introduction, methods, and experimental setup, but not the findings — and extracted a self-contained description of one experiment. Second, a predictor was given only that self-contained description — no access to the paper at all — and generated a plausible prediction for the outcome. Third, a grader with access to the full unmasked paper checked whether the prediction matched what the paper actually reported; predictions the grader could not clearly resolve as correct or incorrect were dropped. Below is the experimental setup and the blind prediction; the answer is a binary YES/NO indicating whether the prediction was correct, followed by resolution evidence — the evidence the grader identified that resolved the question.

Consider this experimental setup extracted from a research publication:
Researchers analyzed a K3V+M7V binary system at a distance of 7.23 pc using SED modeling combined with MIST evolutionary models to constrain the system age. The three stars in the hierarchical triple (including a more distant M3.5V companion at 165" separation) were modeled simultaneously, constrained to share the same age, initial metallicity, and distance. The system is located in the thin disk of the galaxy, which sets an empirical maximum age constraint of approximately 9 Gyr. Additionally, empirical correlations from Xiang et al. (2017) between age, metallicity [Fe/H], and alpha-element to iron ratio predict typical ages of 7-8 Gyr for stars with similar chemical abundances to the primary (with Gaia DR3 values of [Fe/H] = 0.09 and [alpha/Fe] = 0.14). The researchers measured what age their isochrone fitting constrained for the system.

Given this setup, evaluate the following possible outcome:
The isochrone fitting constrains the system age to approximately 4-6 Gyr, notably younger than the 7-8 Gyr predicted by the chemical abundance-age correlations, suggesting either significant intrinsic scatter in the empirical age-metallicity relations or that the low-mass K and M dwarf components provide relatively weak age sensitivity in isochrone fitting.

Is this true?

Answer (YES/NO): NO